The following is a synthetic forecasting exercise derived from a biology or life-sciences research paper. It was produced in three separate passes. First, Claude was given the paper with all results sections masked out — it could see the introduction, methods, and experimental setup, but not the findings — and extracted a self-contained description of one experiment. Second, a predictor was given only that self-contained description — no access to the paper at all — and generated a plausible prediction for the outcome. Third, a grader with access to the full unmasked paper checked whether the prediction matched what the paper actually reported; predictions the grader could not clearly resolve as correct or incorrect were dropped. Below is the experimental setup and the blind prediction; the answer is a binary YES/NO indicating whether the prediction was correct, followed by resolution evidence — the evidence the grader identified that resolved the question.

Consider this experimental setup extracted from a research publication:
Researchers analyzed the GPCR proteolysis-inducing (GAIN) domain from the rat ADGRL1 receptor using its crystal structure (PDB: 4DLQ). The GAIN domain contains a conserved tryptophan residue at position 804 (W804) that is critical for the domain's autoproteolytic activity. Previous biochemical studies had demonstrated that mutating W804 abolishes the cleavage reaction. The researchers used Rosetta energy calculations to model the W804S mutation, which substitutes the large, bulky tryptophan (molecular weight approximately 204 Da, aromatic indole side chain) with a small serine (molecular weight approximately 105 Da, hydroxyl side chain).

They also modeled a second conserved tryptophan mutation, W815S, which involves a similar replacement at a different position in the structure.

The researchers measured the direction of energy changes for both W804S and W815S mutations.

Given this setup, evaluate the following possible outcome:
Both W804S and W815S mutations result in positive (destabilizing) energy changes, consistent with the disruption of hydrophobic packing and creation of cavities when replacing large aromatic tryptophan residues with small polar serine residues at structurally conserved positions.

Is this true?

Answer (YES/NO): YES